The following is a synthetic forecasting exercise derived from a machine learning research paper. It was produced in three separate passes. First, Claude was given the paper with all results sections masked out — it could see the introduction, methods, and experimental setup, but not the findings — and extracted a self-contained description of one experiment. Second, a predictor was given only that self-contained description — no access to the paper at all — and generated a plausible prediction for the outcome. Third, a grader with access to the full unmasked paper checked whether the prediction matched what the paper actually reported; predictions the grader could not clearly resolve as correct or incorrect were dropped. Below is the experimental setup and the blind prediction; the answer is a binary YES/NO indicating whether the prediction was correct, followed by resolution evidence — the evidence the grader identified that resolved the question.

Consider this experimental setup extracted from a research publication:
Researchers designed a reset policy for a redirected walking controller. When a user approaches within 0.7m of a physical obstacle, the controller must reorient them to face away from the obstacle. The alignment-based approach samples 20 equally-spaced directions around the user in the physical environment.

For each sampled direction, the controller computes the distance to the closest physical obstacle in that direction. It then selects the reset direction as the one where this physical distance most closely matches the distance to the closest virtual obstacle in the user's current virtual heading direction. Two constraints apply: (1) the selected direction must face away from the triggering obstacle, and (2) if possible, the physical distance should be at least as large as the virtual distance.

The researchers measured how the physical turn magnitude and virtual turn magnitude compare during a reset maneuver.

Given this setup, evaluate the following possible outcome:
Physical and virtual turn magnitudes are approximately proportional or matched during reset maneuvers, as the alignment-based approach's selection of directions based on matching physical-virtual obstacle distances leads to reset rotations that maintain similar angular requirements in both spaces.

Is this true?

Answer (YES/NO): NO